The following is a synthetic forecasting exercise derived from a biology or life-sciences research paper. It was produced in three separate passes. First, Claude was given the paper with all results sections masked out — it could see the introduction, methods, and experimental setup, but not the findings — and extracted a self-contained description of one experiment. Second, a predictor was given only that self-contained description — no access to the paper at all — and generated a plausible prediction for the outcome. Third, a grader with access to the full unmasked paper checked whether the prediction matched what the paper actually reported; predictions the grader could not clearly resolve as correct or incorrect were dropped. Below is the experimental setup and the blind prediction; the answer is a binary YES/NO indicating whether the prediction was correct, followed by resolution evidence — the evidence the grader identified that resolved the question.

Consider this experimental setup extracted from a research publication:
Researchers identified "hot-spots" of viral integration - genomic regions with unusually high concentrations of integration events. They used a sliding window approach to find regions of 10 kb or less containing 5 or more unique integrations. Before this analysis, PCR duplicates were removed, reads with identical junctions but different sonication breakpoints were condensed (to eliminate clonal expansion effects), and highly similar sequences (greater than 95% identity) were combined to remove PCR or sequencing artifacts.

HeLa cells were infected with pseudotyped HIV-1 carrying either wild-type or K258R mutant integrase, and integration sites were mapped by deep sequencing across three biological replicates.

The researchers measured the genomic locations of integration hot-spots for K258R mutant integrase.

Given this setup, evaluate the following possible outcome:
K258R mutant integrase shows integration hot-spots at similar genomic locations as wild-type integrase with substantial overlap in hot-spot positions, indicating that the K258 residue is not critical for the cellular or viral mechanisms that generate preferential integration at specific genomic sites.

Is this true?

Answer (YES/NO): NO